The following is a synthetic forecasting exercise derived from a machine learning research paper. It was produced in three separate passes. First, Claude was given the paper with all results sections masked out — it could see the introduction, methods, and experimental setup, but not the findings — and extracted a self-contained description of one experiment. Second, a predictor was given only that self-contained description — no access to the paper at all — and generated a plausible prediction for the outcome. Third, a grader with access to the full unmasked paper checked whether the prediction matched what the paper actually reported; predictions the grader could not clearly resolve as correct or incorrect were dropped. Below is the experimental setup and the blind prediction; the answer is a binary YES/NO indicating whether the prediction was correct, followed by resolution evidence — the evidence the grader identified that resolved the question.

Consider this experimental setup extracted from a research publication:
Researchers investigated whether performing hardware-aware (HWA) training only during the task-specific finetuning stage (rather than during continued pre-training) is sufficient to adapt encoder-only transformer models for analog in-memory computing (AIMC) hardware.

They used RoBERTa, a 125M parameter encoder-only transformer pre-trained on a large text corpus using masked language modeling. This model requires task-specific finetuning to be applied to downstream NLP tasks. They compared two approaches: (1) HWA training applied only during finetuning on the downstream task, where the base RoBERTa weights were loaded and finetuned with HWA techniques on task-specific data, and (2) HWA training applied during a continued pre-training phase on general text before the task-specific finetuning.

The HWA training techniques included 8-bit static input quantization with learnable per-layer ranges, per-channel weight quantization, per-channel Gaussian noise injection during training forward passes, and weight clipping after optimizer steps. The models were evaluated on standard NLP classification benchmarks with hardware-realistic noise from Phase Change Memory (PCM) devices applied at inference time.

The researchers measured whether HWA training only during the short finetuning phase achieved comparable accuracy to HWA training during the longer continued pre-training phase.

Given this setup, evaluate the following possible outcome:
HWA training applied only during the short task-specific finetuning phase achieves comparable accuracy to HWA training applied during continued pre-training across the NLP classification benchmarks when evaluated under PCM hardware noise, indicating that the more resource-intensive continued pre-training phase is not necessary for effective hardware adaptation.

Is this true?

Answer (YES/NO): NO